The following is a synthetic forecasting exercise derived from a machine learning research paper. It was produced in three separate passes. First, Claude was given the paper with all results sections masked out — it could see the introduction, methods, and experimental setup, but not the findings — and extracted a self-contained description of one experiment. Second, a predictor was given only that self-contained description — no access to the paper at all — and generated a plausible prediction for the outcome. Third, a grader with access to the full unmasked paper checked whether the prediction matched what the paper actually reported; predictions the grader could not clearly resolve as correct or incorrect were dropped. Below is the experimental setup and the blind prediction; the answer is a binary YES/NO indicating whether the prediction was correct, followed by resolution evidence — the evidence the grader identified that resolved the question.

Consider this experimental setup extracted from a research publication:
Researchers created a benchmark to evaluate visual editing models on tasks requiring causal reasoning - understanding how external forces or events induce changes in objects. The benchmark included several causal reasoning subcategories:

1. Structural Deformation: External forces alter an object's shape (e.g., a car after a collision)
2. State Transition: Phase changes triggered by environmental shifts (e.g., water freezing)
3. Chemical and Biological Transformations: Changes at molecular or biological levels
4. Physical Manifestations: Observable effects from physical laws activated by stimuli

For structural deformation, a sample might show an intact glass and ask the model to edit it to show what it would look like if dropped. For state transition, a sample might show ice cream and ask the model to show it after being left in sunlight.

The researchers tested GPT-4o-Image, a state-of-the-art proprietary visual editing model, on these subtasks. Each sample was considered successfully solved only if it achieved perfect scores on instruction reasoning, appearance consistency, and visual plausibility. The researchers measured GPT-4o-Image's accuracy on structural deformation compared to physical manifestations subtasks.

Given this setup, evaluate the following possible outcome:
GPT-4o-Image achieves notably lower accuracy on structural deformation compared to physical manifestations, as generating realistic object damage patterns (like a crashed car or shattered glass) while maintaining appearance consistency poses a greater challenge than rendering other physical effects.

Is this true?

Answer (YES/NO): NO